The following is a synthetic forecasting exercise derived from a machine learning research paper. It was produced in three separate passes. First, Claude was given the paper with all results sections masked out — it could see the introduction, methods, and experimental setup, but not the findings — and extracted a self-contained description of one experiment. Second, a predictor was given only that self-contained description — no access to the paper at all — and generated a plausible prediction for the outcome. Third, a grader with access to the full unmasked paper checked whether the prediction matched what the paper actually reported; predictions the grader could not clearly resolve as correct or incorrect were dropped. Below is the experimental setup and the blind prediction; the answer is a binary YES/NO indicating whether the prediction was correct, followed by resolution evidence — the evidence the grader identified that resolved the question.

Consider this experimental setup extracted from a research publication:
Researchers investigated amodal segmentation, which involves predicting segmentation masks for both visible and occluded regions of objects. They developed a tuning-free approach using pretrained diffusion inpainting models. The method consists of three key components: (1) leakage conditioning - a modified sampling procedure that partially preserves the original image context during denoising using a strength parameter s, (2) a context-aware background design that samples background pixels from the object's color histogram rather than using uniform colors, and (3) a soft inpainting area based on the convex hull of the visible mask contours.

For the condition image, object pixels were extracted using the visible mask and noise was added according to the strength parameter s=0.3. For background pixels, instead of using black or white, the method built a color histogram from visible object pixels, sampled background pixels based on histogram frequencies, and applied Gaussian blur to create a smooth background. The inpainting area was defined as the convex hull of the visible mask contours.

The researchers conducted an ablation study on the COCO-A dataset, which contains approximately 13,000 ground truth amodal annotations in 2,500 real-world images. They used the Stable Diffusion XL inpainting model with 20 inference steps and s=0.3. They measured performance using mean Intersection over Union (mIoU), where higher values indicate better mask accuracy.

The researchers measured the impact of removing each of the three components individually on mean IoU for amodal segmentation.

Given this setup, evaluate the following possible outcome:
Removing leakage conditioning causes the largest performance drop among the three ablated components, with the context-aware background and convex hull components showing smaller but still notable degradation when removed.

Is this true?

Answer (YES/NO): YES